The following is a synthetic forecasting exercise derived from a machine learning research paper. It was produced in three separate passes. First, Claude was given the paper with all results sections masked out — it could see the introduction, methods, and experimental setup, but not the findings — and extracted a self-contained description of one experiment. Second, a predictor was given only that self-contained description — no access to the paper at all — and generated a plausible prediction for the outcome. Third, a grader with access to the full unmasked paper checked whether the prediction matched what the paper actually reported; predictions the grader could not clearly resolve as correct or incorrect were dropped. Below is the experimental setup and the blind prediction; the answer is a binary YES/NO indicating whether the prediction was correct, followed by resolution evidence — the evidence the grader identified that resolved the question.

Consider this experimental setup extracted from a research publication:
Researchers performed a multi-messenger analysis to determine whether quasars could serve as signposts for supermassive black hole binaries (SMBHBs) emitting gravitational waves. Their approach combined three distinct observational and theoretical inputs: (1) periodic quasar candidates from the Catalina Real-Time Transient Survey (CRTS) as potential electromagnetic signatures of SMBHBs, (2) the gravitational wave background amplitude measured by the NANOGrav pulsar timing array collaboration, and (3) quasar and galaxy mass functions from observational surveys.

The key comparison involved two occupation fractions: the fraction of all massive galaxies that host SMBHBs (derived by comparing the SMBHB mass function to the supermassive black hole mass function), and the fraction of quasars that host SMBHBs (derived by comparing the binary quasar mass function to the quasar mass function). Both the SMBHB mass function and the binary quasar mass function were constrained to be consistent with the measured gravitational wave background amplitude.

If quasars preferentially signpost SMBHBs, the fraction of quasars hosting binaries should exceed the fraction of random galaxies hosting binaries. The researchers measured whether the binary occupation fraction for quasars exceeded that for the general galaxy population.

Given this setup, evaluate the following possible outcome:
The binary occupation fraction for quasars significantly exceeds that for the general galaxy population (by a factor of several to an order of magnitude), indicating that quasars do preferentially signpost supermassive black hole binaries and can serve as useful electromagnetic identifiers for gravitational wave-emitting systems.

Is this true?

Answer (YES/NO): YES